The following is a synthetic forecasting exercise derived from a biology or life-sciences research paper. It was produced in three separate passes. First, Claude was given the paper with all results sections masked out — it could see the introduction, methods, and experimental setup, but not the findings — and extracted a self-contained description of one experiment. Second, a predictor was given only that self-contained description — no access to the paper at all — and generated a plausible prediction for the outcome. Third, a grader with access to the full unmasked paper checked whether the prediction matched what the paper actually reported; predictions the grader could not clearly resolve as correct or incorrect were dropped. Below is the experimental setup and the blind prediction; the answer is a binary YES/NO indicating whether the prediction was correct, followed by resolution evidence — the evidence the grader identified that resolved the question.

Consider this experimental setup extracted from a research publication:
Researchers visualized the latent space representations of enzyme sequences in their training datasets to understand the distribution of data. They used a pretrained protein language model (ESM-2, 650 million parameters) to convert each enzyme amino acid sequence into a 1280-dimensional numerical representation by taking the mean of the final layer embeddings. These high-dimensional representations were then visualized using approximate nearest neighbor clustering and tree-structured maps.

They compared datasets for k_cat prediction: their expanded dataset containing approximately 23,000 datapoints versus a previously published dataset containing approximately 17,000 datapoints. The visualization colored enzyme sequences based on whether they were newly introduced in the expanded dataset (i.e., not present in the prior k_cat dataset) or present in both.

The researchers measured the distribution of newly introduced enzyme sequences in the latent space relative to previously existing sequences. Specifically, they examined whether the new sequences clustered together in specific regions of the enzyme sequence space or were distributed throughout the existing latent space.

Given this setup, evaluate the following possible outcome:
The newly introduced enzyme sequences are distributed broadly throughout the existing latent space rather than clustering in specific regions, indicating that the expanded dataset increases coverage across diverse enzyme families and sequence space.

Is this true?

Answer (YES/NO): YES